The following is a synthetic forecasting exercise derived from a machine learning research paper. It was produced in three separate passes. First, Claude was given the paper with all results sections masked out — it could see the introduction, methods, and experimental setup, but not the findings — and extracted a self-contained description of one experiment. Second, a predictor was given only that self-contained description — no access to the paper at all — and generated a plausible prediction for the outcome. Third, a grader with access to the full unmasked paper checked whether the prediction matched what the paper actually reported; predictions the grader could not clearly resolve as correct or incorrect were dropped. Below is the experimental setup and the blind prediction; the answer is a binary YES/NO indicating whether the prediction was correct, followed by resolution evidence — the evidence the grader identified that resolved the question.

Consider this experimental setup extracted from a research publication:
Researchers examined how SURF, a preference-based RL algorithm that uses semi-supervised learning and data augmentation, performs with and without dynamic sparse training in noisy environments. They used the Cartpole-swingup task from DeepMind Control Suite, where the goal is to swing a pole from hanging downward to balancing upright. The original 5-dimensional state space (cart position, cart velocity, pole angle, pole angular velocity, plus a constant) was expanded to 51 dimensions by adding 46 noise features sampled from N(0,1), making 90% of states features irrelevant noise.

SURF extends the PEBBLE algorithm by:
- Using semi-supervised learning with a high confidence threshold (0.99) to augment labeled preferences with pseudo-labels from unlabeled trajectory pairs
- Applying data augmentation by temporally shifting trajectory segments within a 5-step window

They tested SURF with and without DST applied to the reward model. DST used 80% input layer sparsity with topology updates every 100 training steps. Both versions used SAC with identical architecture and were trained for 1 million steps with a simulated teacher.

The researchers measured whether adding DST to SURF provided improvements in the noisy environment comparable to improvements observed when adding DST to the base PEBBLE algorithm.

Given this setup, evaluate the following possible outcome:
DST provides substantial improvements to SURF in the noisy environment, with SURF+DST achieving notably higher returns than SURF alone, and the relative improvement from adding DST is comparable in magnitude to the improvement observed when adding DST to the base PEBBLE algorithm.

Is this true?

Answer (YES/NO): YES